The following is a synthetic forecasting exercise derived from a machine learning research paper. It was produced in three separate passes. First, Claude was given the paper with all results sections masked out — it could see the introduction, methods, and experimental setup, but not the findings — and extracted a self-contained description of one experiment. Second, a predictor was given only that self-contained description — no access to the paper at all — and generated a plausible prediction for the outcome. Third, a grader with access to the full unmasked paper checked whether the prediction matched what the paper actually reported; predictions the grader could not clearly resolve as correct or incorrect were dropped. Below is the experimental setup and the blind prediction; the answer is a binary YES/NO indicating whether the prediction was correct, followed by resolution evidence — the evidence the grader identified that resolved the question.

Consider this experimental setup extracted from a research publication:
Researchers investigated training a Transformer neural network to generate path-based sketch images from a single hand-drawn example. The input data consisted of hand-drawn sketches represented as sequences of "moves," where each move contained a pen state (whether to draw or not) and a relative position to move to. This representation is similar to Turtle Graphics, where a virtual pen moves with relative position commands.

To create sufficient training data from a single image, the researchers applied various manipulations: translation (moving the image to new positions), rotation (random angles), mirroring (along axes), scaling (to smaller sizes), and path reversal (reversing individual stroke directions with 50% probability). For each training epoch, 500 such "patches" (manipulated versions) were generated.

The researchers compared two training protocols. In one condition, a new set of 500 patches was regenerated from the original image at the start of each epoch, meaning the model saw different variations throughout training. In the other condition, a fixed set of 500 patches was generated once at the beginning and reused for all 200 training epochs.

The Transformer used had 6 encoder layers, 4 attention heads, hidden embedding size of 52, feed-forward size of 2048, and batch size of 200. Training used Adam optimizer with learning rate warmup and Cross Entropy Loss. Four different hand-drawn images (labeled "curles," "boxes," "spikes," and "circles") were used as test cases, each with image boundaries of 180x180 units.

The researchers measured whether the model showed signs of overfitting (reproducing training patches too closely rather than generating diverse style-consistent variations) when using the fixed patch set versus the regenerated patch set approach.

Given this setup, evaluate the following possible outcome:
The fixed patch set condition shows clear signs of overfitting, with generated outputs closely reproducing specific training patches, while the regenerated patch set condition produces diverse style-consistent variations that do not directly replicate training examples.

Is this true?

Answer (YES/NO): NO